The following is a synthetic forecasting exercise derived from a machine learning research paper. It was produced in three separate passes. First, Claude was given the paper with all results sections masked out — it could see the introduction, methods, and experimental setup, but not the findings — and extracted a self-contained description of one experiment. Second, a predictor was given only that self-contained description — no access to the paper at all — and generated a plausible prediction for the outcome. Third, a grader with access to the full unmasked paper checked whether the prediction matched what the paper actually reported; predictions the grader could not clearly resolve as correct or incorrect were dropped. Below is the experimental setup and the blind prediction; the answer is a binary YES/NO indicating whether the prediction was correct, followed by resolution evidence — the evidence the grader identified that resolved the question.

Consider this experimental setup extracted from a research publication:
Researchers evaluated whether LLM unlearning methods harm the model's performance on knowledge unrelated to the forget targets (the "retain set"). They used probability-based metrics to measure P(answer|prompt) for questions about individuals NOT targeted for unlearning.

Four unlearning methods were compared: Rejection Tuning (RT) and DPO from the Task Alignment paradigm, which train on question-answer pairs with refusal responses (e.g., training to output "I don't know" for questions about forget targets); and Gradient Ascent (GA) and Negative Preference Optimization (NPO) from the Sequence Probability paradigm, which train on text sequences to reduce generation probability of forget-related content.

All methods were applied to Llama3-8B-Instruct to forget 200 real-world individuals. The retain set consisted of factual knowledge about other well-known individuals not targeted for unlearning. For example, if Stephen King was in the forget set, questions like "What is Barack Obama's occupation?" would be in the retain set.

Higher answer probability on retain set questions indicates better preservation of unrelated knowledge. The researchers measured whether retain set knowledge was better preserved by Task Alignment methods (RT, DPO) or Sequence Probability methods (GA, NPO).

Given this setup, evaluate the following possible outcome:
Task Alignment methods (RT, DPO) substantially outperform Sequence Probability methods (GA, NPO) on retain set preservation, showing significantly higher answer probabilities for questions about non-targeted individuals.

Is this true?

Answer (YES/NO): NO